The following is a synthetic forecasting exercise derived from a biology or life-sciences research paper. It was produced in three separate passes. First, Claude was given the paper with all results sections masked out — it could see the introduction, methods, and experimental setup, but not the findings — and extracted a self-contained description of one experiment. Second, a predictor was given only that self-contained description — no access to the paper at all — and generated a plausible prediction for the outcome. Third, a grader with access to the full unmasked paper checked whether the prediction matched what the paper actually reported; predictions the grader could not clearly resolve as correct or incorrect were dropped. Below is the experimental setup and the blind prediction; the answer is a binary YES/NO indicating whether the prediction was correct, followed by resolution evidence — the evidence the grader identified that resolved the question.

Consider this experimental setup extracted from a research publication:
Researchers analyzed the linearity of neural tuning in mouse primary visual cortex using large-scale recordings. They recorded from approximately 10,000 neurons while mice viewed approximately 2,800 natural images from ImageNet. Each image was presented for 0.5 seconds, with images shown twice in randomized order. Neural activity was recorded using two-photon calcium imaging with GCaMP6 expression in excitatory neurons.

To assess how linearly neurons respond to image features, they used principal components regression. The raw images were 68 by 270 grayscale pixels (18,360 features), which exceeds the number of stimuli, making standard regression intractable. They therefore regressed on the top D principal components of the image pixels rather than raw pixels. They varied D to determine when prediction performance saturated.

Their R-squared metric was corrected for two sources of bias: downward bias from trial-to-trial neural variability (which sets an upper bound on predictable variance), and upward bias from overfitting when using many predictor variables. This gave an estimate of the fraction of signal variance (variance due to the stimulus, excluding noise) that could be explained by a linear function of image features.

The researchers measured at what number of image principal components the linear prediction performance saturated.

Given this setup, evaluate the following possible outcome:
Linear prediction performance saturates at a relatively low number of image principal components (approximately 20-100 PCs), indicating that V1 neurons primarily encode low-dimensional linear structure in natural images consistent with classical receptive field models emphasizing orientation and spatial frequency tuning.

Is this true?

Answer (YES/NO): NO